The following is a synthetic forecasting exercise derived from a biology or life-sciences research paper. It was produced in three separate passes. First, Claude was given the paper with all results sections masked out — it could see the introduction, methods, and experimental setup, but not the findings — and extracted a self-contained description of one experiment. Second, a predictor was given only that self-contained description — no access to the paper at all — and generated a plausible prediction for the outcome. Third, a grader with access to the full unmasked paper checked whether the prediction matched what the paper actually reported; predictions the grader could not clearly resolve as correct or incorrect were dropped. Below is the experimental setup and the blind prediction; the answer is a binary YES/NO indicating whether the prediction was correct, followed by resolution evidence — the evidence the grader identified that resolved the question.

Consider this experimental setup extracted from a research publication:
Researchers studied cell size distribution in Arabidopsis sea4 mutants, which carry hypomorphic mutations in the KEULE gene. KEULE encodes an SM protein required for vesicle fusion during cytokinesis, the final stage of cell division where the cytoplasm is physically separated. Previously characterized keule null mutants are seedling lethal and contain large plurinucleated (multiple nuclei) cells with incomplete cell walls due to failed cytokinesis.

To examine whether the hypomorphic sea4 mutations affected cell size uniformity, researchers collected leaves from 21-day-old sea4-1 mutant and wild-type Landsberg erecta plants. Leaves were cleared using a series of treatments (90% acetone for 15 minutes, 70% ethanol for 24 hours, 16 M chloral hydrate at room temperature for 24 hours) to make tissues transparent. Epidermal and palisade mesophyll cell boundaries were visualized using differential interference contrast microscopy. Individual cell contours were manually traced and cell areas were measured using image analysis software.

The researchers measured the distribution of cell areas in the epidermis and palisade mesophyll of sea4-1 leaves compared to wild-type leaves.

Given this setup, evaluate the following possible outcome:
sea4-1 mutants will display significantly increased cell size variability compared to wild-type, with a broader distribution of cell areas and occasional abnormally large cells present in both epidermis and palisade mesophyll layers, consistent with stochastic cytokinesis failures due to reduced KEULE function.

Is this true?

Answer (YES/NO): NO